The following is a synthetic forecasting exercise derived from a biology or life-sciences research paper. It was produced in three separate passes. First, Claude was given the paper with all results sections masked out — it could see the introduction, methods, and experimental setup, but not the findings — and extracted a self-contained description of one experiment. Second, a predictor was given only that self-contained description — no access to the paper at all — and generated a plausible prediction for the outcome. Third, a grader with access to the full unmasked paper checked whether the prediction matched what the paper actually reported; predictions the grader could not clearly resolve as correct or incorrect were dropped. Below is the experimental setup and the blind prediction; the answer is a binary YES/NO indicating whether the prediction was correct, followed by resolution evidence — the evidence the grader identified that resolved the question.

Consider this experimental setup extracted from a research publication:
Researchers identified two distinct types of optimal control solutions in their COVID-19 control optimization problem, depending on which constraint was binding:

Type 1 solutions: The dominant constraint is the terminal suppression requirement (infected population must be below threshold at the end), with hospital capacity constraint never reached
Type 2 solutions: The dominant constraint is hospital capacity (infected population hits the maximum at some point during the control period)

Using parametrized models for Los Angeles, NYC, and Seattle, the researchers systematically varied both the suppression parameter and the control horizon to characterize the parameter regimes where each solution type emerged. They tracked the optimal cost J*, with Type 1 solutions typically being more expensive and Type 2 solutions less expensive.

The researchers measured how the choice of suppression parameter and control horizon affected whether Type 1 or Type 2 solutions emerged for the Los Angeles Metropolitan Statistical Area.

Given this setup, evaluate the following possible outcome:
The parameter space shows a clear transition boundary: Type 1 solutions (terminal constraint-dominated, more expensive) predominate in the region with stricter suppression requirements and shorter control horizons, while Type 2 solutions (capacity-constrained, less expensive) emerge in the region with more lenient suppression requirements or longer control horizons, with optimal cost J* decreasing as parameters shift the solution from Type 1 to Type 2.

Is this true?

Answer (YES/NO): YES